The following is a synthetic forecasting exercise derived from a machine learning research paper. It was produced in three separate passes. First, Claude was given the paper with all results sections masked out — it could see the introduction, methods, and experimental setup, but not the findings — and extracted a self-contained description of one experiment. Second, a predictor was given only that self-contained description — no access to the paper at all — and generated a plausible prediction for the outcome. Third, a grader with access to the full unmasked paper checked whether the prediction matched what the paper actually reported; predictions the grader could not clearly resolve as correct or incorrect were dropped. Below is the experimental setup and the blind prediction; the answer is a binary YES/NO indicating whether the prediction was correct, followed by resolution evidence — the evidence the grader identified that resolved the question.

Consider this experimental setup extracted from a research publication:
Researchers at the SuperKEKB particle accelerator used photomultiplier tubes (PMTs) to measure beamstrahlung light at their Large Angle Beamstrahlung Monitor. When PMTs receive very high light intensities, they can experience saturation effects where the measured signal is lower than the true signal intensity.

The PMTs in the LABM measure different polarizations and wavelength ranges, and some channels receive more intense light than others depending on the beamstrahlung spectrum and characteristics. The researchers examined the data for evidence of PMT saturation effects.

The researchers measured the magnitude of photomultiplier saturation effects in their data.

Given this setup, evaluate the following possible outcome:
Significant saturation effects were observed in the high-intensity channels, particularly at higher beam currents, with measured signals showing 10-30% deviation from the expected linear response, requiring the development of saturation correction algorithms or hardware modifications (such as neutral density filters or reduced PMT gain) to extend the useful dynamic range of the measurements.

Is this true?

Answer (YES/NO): NO